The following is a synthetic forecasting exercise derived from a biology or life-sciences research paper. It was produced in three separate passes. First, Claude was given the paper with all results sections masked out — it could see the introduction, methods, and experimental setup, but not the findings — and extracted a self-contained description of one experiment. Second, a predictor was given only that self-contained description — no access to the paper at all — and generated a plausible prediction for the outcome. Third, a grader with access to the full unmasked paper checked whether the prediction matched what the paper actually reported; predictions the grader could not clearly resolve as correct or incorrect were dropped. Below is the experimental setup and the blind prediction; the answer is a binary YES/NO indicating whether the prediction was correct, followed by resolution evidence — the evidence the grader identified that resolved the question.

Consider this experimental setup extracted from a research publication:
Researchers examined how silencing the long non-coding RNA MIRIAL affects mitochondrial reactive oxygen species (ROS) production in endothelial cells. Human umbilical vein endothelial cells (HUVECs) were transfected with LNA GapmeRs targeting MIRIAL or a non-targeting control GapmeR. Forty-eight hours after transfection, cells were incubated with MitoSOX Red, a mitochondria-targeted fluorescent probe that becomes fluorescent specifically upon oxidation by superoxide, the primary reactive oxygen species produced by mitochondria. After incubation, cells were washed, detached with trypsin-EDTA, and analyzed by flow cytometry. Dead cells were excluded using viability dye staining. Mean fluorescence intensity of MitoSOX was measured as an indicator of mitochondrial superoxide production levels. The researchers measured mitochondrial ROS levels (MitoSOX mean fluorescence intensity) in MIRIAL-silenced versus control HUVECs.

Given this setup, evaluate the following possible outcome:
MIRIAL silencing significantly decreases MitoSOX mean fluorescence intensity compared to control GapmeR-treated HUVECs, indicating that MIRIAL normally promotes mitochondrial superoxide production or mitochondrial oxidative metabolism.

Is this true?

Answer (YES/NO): NO